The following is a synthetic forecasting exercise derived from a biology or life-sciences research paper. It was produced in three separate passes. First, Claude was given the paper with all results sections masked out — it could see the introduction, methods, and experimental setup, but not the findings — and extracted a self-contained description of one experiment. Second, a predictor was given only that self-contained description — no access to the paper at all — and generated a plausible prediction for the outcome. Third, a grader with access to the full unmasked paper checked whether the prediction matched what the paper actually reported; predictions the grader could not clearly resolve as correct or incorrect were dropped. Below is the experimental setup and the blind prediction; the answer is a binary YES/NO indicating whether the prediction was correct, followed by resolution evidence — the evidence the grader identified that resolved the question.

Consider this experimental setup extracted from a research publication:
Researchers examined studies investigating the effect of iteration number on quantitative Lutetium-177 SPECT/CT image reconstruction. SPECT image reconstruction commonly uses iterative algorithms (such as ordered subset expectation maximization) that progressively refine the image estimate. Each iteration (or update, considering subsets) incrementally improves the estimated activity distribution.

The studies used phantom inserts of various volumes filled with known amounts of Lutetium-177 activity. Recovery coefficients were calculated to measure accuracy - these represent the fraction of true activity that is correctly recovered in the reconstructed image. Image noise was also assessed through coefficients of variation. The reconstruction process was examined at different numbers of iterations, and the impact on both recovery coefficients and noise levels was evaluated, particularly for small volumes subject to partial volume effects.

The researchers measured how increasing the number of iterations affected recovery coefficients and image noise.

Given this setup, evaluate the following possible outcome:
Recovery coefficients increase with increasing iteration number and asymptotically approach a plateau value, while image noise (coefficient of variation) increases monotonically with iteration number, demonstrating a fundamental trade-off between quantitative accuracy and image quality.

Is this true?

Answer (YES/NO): YES